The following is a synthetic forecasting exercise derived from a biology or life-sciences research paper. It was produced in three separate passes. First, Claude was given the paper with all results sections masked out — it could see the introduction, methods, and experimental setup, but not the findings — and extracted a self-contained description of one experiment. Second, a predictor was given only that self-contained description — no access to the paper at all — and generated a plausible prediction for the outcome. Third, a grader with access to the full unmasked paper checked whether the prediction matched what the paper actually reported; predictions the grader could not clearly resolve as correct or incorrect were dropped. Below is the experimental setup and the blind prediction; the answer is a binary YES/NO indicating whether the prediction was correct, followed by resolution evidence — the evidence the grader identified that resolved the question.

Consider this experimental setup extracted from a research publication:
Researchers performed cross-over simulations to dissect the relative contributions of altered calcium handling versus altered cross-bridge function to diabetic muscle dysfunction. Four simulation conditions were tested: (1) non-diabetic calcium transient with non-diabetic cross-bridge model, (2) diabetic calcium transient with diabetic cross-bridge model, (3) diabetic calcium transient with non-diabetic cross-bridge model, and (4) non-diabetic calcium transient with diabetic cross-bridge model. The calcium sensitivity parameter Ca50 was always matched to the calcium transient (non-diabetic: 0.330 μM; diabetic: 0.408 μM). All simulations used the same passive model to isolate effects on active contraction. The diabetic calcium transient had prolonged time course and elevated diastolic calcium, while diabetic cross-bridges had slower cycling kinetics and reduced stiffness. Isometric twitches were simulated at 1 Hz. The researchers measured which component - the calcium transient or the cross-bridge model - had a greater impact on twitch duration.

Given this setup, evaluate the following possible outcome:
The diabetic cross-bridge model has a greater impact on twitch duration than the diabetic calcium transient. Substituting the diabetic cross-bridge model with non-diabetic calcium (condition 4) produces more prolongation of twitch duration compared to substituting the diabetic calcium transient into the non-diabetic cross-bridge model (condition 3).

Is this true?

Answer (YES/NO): YES